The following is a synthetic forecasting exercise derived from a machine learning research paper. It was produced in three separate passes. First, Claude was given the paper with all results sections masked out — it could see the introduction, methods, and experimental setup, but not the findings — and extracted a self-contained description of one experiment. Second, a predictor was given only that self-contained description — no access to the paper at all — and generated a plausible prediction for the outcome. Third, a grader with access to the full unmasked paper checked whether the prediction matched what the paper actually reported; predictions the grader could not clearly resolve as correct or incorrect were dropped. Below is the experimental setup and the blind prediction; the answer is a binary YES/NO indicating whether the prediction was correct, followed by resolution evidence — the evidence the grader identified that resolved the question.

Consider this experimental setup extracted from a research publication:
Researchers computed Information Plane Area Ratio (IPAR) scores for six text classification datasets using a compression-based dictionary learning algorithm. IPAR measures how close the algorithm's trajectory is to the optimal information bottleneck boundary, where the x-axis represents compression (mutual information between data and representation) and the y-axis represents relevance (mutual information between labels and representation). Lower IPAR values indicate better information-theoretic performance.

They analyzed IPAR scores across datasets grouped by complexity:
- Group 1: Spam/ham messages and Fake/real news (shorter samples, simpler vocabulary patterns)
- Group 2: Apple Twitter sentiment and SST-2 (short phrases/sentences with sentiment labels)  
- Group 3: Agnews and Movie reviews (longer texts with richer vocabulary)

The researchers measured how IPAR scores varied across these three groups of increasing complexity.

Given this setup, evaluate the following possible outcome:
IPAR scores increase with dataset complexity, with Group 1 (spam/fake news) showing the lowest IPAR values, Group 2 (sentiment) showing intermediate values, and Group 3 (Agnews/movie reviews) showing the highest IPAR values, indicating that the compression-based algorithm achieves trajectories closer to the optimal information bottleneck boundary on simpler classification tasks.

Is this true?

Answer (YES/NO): YES